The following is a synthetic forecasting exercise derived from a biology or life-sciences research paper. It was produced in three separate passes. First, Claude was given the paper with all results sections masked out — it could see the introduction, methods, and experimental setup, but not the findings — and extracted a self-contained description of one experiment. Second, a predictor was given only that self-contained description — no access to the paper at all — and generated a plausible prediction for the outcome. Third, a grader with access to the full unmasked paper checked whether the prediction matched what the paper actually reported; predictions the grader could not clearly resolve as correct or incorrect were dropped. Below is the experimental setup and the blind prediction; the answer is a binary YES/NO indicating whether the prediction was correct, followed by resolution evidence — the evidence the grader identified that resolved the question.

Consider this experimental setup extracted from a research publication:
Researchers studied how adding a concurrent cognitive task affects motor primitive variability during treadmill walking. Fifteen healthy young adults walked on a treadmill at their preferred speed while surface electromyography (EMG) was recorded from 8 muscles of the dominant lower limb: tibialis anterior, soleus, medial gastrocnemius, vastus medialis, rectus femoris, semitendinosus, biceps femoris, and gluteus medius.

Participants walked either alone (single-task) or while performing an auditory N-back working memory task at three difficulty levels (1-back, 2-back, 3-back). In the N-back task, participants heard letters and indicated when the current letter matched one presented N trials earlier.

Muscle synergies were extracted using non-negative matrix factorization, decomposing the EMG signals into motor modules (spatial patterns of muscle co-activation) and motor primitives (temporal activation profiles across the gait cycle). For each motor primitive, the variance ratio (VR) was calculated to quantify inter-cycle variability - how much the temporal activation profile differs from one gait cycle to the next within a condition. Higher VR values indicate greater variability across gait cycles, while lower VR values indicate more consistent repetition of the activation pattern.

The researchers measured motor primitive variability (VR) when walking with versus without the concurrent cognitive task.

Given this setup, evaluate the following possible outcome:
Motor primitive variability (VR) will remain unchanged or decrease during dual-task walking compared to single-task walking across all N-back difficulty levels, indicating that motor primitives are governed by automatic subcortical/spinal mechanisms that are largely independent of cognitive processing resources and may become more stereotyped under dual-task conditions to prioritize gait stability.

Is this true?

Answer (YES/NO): YES